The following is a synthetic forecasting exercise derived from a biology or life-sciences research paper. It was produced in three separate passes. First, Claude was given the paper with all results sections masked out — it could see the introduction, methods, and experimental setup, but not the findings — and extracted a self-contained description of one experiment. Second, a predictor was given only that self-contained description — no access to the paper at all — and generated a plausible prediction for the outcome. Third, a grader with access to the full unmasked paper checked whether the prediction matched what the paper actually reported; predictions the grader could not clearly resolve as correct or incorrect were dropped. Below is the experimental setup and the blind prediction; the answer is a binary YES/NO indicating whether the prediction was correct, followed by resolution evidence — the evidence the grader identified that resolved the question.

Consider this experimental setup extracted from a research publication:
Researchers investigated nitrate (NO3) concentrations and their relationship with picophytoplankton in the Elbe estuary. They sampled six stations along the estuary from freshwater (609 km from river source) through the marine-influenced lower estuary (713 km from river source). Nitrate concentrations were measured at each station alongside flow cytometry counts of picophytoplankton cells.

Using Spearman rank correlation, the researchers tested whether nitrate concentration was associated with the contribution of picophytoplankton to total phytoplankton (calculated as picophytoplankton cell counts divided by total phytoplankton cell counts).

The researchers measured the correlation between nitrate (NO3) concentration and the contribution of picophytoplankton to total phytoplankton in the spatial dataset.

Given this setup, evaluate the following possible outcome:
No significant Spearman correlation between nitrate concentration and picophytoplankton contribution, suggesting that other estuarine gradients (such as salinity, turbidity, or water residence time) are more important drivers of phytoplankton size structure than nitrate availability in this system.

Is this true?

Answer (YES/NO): NO